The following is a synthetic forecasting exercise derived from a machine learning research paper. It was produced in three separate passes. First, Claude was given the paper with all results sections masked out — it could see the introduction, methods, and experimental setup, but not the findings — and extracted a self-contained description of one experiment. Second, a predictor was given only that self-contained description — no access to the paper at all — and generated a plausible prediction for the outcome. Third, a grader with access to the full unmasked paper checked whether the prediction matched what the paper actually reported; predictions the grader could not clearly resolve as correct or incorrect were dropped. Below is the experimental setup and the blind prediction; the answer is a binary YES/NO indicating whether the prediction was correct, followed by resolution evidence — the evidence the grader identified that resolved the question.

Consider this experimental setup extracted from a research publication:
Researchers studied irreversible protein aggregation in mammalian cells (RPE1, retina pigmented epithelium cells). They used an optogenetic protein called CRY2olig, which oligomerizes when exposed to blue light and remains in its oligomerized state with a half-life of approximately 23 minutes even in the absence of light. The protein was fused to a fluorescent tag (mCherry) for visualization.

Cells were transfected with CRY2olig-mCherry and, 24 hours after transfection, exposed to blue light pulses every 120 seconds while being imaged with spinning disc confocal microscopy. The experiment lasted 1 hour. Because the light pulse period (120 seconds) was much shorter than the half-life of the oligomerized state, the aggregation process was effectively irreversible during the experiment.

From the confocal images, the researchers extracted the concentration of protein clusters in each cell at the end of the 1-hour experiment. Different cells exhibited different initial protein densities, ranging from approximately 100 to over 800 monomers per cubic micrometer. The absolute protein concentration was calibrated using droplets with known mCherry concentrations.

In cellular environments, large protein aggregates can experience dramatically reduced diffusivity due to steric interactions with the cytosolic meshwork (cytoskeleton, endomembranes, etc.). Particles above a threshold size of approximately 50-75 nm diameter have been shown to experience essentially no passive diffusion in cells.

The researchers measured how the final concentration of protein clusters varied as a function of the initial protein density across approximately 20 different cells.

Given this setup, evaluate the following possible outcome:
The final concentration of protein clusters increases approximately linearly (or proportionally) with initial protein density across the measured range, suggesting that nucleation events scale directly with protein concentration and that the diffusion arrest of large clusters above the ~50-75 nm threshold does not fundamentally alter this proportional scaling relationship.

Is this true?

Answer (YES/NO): NO